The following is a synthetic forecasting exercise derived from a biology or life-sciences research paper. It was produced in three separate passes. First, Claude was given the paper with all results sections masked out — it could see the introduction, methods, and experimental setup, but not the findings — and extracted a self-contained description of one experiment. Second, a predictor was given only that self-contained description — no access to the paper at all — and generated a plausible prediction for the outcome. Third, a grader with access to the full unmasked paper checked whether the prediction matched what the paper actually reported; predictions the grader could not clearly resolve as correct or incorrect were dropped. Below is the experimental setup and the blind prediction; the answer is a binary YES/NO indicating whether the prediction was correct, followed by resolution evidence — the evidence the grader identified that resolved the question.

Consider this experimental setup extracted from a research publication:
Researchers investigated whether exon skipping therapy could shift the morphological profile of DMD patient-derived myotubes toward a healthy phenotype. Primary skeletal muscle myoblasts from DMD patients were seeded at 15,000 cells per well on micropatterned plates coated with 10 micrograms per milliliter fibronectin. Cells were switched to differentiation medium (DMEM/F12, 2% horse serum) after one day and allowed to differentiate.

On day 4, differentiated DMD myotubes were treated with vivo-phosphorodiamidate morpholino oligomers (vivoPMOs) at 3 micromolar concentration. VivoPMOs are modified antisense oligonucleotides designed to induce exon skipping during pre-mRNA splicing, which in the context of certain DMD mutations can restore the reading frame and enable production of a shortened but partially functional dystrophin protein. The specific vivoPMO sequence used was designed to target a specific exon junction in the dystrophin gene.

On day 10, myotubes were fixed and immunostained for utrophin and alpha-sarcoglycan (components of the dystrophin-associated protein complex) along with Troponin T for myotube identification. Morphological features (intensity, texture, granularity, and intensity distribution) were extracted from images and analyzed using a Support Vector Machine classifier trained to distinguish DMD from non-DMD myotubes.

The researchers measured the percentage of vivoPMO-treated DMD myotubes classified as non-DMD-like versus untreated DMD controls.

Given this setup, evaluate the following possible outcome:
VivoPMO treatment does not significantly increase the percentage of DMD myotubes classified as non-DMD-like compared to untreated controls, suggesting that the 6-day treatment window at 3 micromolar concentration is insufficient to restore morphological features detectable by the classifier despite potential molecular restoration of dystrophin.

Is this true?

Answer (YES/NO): NO